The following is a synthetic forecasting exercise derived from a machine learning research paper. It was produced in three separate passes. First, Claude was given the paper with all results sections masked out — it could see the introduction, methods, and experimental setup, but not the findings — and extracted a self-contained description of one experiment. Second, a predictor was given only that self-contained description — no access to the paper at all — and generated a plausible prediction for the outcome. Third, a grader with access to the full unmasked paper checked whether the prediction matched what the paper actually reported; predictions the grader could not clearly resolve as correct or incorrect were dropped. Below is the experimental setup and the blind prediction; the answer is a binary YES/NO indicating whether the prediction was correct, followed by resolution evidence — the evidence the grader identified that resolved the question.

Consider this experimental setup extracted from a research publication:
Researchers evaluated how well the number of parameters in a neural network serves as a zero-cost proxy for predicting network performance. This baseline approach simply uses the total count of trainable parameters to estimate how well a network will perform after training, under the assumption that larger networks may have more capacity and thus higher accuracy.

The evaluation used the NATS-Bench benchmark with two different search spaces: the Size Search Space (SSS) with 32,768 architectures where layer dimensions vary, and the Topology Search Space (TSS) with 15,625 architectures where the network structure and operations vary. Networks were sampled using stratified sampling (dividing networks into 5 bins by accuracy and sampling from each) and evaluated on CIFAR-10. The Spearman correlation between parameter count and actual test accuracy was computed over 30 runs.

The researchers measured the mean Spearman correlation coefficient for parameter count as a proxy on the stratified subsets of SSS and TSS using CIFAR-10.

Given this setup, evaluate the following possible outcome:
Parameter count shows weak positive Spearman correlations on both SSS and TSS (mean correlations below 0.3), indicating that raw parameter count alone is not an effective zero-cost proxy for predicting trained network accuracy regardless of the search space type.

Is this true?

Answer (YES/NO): NO